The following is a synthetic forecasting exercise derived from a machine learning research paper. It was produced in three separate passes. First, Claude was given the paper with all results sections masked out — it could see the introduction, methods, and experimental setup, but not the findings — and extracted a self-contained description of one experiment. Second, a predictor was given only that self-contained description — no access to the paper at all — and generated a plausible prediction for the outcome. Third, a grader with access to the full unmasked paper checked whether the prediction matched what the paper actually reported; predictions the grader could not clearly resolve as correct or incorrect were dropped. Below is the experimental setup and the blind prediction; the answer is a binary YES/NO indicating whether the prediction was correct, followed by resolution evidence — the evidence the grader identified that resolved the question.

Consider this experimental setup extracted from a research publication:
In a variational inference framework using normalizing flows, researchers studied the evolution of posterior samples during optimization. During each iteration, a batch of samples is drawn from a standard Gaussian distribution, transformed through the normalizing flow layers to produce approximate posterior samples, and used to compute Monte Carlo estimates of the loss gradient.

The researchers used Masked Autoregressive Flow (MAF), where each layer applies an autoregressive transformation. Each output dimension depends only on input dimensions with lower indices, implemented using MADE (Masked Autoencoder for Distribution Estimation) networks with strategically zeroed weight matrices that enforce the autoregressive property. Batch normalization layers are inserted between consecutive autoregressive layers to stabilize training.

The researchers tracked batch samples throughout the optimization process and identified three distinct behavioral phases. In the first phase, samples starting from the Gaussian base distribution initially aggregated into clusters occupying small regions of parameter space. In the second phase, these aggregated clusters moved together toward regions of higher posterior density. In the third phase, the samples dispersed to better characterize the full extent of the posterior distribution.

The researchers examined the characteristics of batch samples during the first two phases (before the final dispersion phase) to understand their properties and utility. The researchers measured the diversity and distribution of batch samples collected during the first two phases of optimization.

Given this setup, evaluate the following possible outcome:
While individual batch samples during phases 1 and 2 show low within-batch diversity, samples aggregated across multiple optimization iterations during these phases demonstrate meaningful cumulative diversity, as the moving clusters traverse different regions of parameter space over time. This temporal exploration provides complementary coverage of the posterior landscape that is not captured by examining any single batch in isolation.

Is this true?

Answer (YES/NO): NO